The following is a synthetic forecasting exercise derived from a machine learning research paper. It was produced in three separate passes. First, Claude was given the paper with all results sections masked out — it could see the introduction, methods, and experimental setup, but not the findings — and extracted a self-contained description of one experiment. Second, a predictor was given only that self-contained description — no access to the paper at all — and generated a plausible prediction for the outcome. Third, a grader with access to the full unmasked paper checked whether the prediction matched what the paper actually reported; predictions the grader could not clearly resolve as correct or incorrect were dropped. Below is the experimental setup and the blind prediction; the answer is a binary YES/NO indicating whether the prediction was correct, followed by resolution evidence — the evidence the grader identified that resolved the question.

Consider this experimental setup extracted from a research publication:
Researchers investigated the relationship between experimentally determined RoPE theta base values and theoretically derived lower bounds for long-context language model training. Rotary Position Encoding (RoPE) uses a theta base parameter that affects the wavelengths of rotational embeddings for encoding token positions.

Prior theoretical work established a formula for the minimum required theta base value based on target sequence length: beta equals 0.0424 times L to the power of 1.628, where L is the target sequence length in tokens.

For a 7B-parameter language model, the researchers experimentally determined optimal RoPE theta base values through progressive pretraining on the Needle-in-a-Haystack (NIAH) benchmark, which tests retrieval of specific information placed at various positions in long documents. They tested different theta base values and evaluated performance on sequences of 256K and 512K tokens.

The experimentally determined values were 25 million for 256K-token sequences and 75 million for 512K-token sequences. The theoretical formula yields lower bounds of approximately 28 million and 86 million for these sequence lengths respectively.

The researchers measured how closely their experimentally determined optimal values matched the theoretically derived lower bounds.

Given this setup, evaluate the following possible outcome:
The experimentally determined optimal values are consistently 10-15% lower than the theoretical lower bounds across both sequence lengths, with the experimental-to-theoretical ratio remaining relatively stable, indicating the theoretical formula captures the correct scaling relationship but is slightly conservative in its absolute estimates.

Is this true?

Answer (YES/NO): NO